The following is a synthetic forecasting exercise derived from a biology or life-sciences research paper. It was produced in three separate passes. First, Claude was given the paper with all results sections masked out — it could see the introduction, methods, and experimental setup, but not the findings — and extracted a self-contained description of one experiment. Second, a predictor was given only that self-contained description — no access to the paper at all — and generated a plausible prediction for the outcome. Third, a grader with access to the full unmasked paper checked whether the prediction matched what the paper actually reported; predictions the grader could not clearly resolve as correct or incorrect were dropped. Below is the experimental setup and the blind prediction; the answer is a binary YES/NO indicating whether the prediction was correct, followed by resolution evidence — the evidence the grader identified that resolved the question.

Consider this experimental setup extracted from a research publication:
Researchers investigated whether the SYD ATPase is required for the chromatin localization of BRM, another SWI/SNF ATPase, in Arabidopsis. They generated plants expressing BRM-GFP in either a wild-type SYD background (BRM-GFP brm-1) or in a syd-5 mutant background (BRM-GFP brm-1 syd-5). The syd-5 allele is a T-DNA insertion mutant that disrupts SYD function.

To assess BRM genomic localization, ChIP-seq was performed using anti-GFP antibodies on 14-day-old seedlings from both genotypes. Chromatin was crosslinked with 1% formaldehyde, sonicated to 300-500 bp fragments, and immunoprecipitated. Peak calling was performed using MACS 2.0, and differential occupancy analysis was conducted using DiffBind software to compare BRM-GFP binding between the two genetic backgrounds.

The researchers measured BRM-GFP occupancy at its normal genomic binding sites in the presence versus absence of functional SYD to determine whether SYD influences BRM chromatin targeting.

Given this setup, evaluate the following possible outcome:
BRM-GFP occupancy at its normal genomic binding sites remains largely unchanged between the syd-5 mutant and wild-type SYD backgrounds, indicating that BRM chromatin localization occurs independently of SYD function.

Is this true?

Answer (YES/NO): NO